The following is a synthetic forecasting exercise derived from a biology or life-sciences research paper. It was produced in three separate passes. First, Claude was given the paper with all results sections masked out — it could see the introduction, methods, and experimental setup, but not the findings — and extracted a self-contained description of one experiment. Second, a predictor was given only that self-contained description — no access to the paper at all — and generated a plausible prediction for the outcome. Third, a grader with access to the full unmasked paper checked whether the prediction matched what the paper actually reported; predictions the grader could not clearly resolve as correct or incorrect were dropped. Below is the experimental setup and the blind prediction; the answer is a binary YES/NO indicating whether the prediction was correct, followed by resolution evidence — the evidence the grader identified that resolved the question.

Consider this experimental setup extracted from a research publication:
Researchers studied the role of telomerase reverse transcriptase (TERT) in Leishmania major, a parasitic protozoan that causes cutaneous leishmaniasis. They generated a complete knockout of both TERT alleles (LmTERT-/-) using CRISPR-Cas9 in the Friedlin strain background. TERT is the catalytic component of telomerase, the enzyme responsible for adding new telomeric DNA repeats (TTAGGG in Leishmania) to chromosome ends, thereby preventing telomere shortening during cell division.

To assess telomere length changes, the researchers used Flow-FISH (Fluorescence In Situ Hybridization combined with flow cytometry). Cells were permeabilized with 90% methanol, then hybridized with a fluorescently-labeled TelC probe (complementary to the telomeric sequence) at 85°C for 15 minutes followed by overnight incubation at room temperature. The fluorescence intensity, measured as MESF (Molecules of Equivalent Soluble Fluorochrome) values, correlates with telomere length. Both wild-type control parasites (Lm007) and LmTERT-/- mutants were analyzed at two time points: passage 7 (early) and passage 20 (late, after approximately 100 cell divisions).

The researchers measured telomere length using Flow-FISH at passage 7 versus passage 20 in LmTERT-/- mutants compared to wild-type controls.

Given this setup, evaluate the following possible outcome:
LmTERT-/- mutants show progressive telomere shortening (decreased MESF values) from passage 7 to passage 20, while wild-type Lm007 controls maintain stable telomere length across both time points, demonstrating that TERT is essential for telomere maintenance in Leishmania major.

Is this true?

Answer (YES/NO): YES